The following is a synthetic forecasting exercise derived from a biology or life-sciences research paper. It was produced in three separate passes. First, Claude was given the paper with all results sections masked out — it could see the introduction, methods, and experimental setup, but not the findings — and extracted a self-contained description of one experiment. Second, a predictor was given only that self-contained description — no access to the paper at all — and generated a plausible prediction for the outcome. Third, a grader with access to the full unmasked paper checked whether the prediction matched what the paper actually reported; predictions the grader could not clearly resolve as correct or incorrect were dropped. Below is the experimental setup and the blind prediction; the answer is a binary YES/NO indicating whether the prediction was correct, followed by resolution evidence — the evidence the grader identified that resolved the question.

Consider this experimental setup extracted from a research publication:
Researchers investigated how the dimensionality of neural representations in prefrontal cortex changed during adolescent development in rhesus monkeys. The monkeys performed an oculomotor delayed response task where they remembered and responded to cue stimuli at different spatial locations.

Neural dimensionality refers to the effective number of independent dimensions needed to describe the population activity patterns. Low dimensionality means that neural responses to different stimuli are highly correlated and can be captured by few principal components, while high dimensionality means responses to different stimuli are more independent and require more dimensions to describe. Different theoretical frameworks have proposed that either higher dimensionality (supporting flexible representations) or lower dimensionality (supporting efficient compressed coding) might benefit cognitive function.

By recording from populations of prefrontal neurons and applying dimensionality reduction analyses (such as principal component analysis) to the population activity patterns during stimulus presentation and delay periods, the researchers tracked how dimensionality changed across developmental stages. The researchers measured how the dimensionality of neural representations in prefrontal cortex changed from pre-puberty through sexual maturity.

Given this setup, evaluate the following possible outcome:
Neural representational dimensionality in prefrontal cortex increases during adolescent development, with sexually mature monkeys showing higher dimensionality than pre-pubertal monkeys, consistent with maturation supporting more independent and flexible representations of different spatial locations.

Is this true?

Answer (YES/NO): YES